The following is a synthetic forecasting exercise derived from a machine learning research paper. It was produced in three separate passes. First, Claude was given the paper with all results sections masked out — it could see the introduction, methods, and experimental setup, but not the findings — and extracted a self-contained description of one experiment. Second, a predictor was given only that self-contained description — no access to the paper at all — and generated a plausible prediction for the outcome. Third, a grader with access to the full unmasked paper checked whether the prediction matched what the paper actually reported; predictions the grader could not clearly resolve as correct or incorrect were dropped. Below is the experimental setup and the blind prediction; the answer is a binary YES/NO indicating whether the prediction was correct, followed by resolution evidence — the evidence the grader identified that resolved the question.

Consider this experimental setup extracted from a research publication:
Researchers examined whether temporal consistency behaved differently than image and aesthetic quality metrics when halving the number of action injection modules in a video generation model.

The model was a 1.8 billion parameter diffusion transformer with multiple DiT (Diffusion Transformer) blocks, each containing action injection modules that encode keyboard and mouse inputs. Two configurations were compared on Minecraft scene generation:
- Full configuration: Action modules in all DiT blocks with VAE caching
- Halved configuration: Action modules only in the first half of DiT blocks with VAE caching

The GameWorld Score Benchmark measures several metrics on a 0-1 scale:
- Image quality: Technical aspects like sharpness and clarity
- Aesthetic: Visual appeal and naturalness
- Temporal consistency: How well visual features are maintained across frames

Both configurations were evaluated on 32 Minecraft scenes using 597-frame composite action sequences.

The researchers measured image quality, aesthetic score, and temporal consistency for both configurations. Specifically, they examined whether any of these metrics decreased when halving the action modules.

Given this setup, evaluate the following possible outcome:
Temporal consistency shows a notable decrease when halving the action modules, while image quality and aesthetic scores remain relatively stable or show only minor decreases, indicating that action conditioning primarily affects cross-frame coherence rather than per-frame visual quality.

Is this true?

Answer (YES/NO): NO